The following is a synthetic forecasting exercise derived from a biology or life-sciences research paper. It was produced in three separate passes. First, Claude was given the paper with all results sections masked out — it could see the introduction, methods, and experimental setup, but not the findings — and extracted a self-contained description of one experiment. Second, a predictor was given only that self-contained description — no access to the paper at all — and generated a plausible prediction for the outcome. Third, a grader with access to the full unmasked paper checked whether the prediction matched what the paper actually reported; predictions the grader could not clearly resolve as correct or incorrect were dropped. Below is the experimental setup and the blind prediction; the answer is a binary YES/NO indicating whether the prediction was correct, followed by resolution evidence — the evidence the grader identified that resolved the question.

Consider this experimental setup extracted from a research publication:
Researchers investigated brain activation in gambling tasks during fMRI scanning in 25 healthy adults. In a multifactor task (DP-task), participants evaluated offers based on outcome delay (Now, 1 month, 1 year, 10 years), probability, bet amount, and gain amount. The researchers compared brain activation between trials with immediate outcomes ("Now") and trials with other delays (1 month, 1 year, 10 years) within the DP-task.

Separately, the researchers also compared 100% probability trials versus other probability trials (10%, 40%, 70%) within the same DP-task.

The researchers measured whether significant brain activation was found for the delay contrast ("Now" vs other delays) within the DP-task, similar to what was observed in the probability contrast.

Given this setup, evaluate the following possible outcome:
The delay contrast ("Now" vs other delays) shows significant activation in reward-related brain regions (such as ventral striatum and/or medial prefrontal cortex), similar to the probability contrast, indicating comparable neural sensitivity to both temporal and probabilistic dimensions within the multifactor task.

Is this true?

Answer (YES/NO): NO